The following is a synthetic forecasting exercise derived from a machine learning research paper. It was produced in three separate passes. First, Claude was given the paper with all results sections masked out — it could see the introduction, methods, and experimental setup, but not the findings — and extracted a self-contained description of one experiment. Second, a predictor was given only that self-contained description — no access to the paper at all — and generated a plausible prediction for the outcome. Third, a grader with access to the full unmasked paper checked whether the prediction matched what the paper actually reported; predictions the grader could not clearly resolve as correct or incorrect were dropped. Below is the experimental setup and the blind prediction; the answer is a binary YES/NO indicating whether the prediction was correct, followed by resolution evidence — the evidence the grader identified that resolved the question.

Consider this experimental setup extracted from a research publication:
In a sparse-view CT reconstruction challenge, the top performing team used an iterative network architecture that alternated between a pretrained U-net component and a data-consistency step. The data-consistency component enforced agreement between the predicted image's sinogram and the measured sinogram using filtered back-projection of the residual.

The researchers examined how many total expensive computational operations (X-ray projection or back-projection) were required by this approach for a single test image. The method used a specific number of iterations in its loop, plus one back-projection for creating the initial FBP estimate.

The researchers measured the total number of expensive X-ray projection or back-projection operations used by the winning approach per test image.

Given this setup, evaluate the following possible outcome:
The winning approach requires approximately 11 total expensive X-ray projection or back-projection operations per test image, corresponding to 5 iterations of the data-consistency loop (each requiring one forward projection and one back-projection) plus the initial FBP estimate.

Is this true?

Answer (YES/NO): YES